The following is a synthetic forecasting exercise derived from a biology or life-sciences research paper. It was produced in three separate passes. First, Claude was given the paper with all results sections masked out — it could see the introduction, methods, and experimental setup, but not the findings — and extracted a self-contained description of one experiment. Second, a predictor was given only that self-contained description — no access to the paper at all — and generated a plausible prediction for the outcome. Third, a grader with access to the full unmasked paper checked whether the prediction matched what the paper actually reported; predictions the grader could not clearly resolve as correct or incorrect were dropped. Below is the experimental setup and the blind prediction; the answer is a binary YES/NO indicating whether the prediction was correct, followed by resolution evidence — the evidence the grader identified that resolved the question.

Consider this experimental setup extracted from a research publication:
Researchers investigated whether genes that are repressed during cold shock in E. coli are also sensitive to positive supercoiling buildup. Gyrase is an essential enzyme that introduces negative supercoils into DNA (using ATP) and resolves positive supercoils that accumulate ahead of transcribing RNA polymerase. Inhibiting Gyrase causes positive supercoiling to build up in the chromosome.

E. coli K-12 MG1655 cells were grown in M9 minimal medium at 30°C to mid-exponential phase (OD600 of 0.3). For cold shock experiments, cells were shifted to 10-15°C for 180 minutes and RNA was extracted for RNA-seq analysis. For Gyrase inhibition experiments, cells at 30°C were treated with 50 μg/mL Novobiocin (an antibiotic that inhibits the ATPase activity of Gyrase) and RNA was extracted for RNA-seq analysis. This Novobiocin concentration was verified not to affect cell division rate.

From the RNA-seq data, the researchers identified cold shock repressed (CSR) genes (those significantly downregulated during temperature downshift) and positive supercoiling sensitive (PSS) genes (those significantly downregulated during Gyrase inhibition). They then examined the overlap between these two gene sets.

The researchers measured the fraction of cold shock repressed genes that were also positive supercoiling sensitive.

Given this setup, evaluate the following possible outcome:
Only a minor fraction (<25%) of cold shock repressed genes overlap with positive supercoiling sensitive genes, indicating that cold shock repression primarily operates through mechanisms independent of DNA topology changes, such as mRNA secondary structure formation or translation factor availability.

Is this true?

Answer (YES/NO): NO